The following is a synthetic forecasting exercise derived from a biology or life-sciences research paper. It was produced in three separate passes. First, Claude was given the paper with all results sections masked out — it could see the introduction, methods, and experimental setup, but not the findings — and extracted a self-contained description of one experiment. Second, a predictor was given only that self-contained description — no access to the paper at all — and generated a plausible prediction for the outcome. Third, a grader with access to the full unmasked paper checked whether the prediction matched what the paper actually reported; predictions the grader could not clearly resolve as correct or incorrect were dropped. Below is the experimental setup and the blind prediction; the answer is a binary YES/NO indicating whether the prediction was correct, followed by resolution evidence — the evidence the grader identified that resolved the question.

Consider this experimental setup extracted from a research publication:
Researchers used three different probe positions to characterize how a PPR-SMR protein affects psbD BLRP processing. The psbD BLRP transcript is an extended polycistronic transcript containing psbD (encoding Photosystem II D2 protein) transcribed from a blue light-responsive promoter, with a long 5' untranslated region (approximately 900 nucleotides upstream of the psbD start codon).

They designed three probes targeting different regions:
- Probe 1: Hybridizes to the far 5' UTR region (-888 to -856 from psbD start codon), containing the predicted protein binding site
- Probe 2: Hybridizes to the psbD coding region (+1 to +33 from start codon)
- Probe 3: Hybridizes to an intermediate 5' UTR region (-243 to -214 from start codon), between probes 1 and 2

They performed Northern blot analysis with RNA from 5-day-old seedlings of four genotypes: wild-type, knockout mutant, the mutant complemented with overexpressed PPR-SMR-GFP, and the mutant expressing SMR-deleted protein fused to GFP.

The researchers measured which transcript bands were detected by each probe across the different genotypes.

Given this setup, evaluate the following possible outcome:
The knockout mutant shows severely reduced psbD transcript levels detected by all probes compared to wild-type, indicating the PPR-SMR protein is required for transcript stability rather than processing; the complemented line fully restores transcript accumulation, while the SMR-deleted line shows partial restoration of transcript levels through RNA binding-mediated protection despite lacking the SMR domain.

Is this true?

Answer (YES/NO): NO